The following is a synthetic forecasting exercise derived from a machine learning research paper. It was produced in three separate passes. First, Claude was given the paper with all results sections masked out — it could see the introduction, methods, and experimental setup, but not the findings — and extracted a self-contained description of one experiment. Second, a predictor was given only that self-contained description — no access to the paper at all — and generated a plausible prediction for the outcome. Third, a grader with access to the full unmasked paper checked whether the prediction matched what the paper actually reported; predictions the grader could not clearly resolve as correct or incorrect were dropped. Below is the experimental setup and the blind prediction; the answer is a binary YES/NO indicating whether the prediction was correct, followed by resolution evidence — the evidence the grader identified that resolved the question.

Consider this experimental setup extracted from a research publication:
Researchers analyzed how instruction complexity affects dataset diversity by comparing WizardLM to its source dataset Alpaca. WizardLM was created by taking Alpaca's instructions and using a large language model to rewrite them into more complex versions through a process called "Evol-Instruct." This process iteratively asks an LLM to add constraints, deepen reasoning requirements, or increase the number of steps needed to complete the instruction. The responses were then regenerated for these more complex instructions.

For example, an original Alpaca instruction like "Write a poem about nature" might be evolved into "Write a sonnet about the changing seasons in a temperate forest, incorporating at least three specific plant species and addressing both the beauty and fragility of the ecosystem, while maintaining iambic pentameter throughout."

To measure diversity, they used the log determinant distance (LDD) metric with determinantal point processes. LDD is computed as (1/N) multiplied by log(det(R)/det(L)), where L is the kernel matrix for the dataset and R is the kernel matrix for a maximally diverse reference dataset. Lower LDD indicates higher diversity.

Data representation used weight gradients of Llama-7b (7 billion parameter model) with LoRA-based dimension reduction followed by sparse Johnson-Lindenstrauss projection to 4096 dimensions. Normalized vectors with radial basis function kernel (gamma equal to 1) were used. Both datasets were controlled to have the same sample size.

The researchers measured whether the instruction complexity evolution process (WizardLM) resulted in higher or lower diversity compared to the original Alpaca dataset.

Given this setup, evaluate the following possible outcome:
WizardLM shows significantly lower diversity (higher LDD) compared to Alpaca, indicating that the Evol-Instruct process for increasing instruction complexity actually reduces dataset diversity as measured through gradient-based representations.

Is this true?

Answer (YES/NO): NO